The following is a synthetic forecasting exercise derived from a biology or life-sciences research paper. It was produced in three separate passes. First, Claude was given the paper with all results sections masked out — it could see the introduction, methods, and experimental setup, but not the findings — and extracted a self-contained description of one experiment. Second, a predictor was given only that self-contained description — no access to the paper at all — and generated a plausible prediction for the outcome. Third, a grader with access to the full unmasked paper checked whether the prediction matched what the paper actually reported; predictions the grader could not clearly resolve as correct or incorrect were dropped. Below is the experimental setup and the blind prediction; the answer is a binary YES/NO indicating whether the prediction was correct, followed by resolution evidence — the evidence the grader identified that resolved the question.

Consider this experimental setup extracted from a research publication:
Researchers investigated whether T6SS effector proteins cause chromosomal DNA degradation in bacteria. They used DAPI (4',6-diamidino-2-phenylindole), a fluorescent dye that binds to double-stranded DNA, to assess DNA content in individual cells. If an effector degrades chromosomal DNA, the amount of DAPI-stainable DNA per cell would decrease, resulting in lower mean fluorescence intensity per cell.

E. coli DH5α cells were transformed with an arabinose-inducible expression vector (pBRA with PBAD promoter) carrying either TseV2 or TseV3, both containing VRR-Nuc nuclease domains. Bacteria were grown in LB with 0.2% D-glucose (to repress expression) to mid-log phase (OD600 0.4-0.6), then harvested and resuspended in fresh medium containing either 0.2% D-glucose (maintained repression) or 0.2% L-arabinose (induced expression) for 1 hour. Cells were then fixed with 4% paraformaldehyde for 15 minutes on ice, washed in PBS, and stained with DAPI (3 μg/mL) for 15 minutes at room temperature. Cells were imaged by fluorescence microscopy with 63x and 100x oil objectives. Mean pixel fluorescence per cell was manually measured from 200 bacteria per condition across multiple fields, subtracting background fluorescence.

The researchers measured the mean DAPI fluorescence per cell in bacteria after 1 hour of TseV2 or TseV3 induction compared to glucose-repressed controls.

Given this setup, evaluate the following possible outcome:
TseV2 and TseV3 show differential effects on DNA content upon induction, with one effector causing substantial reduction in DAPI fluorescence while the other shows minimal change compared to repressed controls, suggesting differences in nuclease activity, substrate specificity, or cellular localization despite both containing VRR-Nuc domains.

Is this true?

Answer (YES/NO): NO